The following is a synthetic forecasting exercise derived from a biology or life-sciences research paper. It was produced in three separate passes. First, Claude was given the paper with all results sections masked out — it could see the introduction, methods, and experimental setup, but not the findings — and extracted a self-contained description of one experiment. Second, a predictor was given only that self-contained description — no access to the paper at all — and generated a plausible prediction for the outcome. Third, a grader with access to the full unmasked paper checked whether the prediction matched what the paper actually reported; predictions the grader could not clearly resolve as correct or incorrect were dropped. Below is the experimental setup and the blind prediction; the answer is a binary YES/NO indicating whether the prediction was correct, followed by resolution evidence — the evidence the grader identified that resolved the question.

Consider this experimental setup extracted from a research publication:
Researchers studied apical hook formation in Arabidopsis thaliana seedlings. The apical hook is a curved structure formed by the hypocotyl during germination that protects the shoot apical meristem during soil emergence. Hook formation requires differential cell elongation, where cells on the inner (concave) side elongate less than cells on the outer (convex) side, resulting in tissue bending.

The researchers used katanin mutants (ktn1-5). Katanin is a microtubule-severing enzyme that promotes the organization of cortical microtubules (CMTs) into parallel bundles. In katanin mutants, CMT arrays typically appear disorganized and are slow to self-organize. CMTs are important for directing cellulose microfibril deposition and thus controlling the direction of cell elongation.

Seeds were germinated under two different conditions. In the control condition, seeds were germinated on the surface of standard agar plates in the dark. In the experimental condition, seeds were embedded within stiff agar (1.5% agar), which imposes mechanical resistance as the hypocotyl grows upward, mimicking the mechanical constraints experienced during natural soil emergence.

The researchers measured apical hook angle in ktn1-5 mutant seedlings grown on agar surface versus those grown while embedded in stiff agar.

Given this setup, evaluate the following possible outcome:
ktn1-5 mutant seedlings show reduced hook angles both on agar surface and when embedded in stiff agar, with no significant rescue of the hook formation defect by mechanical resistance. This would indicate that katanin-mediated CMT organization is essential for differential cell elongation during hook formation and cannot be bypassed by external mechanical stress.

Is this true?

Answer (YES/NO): NO